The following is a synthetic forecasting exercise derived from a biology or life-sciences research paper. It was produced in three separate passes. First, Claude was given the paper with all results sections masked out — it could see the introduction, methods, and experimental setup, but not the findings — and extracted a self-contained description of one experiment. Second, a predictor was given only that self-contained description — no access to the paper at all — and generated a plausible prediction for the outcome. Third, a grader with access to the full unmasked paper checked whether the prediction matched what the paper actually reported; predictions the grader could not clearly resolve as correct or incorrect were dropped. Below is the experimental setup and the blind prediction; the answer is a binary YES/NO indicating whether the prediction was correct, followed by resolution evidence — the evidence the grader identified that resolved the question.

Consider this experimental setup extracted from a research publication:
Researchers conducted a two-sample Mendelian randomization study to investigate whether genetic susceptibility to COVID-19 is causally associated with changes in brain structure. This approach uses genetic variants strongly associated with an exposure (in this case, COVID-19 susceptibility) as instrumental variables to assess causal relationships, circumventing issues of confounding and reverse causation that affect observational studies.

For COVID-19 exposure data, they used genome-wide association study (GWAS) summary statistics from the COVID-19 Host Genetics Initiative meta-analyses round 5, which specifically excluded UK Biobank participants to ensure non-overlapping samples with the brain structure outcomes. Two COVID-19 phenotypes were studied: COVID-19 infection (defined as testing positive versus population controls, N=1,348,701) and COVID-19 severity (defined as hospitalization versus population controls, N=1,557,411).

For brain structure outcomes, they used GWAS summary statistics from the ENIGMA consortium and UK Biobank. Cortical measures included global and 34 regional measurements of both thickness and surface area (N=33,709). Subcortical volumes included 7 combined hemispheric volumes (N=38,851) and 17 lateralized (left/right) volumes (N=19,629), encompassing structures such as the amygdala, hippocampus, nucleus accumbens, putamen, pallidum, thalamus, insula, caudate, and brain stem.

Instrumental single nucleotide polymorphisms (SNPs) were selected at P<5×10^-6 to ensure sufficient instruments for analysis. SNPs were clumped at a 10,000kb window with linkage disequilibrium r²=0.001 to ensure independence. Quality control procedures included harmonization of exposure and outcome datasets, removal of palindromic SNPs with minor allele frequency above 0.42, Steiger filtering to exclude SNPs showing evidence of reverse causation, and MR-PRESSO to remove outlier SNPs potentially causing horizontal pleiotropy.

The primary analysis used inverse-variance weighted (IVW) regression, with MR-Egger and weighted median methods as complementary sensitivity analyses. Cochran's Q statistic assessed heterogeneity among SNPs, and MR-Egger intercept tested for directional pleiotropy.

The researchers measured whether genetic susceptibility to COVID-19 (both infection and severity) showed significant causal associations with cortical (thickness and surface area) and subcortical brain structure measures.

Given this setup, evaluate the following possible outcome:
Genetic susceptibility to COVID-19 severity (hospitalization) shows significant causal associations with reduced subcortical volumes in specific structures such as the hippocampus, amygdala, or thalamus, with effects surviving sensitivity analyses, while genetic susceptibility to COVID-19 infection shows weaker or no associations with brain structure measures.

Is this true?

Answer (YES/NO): NO